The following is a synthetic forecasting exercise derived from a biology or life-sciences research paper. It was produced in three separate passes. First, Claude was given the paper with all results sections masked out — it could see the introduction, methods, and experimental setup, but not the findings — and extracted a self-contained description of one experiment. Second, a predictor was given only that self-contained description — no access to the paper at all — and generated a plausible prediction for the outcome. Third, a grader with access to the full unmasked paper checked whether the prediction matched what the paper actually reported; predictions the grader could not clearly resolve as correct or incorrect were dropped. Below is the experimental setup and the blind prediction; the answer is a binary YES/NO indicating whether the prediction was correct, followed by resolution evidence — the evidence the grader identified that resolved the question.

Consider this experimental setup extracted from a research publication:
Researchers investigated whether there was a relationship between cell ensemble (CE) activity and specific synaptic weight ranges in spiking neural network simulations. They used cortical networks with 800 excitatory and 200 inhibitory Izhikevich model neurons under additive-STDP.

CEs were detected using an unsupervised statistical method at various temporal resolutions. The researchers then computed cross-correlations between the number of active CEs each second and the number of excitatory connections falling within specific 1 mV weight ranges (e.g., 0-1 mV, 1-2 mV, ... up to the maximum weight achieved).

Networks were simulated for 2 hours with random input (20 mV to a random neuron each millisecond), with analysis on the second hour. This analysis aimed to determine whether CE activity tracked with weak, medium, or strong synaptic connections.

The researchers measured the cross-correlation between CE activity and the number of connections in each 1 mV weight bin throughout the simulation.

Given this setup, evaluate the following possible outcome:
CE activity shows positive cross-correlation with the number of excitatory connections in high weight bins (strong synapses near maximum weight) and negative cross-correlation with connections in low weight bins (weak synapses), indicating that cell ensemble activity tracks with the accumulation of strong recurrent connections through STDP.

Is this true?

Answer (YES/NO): NO